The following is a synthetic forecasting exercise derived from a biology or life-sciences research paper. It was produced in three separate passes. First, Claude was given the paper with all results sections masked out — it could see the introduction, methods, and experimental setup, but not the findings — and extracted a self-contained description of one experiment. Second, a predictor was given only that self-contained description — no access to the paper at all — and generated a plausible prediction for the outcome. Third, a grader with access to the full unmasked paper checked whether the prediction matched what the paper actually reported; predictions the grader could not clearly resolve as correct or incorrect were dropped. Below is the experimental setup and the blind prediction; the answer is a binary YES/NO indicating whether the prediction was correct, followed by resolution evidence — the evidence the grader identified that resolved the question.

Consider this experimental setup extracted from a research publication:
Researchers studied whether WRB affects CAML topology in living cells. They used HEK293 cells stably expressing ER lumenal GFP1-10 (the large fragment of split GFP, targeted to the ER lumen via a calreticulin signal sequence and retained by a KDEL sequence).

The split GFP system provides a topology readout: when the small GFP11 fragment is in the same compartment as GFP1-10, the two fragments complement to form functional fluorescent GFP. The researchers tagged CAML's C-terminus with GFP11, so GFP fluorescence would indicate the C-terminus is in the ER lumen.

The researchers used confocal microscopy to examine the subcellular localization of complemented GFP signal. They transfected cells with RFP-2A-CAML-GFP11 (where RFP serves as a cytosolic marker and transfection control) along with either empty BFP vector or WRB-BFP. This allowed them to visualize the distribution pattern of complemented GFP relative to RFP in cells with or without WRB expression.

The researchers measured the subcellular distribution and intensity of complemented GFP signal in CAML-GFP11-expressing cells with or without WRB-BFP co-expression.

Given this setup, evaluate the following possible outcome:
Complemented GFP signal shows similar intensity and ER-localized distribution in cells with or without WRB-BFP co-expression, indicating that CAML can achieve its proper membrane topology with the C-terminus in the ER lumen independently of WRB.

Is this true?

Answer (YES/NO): NO